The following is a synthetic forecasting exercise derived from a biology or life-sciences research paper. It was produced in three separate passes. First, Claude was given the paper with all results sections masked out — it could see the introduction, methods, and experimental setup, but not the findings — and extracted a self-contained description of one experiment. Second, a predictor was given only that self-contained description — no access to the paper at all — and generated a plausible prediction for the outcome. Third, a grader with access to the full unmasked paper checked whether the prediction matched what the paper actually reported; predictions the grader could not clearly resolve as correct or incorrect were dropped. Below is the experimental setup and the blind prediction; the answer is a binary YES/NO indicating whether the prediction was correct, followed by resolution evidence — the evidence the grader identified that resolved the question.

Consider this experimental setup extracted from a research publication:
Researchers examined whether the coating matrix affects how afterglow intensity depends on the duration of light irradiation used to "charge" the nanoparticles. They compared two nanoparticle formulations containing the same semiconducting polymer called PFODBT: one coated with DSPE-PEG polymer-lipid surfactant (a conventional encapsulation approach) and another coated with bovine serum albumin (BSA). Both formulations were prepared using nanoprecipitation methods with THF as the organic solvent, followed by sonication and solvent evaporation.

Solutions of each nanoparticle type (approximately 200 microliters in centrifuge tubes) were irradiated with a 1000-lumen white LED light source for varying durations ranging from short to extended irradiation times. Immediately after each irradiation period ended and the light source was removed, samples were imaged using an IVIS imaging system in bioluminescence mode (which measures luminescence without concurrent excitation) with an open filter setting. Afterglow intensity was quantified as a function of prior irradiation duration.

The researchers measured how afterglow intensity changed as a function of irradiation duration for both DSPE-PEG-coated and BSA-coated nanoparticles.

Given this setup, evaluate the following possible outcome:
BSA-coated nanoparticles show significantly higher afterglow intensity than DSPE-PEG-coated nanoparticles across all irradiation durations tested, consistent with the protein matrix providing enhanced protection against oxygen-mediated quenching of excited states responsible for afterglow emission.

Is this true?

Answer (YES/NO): NO